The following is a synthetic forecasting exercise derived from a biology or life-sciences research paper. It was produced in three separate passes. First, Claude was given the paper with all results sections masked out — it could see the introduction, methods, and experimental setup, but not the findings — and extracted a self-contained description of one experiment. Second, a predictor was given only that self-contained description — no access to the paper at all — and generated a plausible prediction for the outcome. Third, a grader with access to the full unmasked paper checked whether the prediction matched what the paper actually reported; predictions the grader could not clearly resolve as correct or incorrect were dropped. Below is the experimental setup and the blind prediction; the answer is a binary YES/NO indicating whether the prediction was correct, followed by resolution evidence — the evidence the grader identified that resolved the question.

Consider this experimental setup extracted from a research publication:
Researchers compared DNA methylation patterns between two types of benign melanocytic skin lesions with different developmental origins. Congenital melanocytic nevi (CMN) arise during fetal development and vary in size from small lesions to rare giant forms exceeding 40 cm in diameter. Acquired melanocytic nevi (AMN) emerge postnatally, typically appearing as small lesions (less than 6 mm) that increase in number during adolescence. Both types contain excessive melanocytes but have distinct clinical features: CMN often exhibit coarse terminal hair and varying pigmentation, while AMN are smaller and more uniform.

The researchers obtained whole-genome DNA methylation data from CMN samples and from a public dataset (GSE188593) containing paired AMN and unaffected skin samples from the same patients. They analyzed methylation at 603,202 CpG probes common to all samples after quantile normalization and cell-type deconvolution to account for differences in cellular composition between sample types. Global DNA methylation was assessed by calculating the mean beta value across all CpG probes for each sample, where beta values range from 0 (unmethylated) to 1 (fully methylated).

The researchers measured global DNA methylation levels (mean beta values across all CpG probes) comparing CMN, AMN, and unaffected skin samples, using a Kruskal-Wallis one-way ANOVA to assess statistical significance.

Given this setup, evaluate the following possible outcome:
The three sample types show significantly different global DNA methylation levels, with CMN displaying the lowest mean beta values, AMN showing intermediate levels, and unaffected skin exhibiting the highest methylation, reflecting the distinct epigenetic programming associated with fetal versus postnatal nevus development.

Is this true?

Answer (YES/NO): NO